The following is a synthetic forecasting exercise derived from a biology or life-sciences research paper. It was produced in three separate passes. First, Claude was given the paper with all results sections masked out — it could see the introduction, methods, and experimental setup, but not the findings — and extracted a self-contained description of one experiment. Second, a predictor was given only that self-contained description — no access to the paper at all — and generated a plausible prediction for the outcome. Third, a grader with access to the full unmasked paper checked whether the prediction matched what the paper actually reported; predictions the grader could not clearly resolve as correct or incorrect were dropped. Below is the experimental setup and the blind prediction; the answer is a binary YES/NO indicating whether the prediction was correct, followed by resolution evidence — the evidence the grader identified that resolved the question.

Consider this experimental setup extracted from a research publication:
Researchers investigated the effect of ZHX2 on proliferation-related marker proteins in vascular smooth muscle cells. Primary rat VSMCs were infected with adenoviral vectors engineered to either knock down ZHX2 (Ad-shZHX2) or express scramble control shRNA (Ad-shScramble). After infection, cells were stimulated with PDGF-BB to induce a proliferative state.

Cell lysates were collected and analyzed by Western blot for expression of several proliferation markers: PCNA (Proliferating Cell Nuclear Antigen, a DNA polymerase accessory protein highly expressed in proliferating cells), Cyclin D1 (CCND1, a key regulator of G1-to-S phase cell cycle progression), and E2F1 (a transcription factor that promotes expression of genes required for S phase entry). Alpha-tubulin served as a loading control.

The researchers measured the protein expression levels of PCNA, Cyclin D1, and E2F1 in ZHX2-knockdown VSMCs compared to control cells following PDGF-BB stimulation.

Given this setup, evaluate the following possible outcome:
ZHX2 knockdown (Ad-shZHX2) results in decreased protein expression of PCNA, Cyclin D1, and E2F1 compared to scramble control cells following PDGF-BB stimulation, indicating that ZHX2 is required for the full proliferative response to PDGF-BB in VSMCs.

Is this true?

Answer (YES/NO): NO